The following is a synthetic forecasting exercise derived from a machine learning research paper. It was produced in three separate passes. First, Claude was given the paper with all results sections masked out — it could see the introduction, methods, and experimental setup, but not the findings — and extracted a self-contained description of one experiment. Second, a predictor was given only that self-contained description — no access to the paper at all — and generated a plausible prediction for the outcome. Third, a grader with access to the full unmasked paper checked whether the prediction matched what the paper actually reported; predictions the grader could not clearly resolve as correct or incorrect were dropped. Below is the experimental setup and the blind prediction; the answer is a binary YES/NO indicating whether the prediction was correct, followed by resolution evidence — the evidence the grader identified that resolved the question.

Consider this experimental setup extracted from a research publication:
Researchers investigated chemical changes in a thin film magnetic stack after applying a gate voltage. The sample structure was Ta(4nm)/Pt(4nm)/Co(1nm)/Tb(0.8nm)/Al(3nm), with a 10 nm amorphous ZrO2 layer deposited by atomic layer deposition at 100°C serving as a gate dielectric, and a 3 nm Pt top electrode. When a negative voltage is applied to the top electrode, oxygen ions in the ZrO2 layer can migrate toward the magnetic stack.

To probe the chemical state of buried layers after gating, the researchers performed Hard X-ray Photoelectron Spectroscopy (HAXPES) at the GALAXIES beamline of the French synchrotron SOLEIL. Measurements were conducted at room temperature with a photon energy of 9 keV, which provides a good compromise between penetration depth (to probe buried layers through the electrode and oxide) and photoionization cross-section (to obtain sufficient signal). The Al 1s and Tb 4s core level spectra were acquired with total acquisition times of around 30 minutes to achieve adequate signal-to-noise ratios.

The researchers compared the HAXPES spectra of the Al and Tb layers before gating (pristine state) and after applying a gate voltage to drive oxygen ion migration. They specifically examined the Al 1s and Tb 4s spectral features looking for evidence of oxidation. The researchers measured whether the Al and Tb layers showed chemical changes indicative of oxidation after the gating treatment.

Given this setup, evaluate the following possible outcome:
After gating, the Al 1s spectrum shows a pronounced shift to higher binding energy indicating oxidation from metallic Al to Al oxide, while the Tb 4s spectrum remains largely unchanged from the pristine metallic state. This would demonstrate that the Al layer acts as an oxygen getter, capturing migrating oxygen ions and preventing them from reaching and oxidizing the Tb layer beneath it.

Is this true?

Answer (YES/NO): NO